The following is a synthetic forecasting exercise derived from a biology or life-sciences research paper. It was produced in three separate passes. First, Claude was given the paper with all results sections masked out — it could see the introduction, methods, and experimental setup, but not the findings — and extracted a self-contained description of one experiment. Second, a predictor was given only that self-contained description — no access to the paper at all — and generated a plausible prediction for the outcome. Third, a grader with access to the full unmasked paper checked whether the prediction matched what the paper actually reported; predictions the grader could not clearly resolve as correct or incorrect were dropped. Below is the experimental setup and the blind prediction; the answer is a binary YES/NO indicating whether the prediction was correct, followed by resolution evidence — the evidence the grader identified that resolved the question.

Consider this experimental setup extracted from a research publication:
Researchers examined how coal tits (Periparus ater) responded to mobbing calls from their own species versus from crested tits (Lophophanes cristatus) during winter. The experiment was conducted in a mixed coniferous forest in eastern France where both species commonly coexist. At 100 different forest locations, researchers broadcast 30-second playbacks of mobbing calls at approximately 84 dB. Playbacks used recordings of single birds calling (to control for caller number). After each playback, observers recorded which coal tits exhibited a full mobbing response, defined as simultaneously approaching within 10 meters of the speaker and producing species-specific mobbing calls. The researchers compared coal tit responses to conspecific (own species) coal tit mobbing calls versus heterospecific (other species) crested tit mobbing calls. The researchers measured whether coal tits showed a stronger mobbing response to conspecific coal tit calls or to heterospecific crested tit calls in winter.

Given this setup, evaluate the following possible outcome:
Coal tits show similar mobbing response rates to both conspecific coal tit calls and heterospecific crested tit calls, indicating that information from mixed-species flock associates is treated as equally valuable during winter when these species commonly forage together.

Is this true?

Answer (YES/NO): NO